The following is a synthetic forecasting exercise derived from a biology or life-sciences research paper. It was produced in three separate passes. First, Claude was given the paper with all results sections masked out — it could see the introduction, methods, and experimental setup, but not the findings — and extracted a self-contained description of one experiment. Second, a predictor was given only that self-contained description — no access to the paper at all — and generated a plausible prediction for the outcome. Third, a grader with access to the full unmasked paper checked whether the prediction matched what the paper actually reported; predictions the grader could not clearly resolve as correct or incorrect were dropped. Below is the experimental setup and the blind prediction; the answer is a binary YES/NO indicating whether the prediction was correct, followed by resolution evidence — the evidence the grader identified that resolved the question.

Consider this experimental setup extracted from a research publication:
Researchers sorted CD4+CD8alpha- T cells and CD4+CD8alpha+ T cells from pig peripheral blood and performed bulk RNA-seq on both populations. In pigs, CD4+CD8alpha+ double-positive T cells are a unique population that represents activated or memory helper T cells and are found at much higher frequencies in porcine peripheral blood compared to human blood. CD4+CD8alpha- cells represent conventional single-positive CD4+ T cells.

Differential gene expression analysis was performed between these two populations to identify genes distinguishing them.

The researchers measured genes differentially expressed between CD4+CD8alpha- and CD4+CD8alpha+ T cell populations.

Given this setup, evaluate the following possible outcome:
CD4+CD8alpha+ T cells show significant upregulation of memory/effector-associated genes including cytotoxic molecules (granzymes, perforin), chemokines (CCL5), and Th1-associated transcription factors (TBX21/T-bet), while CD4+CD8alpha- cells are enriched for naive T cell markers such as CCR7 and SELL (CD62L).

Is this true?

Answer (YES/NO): NO